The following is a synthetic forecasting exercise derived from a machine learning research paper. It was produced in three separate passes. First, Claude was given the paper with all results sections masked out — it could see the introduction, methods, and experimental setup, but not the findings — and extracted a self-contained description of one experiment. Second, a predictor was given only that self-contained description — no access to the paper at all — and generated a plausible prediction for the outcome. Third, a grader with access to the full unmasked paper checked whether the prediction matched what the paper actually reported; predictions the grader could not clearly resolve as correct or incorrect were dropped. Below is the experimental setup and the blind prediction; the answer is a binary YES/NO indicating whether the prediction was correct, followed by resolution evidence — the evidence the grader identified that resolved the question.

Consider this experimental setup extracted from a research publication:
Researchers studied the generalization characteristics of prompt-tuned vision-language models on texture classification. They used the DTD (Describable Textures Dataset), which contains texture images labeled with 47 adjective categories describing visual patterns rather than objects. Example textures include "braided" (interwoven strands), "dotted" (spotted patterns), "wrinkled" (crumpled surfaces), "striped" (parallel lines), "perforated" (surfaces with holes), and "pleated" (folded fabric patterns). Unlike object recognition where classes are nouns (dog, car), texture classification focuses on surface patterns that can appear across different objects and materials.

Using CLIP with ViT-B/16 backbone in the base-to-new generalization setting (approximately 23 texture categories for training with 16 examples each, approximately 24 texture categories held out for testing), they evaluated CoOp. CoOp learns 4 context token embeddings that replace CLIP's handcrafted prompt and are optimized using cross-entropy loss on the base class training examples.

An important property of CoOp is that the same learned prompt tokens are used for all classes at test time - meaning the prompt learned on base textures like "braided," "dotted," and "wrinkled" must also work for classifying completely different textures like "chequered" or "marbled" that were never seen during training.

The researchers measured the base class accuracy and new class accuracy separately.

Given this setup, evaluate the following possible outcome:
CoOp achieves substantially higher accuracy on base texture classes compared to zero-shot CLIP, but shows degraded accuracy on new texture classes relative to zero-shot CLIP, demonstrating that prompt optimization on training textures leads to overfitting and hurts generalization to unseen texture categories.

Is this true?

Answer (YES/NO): YES